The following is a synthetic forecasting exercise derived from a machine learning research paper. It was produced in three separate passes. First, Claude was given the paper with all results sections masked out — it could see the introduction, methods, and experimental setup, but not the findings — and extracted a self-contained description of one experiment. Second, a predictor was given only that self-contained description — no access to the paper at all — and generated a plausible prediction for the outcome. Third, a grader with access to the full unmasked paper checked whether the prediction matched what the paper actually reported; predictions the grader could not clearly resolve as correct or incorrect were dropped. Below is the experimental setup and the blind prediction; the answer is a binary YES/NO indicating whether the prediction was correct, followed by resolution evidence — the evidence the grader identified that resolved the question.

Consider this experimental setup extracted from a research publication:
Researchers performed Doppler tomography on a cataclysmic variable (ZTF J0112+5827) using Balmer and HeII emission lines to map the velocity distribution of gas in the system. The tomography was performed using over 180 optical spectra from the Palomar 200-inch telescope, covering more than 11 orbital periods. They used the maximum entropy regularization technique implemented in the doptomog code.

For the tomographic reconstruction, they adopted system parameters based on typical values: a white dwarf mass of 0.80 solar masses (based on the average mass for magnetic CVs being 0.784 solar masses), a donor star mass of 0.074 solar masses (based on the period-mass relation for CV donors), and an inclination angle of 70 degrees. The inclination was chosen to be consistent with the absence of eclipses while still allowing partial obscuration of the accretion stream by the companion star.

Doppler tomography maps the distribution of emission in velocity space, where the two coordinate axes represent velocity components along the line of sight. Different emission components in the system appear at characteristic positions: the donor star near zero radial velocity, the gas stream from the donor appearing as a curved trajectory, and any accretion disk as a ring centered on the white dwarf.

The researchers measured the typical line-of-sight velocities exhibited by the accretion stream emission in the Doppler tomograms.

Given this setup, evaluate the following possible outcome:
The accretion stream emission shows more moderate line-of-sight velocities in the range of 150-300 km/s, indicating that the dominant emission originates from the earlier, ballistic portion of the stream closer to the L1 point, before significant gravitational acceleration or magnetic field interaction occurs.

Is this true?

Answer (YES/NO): NO